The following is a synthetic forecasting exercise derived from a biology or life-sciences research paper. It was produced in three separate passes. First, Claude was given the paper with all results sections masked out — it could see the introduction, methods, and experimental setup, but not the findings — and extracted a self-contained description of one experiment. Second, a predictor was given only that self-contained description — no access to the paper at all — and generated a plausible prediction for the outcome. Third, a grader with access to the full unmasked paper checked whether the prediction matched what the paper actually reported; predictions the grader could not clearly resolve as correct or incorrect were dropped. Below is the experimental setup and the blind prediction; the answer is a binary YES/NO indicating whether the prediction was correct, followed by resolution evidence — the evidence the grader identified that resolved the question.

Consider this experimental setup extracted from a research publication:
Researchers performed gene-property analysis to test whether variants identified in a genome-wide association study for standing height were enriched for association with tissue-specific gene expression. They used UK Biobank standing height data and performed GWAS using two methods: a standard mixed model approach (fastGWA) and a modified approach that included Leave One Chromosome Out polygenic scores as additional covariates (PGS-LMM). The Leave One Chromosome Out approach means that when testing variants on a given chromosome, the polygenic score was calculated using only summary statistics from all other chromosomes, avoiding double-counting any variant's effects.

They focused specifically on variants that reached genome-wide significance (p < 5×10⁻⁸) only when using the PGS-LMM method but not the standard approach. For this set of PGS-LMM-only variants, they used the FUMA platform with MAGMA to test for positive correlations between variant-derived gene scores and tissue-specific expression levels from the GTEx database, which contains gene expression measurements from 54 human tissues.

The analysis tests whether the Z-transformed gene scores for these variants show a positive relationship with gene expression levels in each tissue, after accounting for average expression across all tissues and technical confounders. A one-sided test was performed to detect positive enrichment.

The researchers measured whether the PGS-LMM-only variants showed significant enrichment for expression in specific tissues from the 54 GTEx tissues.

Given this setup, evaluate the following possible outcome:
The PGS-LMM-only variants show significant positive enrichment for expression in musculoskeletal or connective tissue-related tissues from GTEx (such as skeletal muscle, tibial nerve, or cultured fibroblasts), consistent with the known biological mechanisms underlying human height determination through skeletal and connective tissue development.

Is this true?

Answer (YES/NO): YES